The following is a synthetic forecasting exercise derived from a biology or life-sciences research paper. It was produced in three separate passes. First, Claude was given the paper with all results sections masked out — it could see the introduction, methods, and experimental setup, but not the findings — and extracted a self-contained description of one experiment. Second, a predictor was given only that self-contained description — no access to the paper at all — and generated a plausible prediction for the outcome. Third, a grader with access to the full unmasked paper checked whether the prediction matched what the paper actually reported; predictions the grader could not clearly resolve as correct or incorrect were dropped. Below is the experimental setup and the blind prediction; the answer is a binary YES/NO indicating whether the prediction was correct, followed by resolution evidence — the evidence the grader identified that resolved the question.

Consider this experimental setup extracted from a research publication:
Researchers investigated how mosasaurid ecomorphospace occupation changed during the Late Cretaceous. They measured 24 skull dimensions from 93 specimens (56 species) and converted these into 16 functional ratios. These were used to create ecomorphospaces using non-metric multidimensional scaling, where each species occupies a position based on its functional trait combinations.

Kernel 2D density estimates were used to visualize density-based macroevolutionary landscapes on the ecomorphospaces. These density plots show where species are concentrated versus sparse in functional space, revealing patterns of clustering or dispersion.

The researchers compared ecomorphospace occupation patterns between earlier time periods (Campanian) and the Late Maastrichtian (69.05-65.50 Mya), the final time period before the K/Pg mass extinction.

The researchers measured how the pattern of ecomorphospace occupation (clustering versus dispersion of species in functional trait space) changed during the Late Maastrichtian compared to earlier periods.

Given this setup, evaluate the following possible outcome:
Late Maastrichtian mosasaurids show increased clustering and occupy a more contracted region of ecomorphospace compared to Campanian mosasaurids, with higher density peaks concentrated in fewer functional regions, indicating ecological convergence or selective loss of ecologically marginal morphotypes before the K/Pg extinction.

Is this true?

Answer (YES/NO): NO